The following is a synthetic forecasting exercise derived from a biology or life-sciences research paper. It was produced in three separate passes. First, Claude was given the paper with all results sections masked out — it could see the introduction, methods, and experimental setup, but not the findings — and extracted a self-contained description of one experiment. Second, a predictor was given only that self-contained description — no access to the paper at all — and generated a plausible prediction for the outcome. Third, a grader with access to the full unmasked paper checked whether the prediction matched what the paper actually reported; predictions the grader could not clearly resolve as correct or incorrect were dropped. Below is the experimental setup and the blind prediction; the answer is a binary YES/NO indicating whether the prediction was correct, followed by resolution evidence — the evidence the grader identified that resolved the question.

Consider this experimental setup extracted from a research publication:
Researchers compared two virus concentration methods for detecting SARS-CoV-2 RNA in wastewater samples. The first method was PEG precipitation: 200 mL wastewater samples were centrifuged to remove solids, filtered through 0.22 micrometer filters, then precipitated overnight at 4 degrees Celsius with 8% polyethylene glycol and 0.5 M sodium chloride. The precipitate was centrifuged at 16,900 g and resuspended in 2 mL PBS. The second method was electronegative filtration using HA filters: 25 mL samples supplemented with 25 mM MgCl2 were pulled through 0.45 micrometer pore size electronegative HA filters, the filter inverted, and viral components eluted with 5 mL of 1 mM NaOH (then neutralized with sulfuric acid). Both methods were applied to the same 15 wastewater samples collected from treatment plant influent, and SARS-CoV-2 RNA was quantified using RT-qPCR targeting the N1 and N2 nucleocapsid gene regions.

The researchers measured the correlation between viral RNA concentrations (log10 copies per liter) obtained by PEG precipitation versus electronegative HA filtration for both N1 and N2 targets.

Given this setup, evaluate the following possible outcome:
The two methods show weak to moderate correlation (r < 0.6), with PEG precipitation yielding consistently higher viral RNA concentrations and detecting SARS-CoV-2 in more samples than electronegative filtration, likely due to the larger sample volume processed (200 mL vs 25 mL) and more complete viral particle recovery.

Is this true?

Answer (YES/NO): NO